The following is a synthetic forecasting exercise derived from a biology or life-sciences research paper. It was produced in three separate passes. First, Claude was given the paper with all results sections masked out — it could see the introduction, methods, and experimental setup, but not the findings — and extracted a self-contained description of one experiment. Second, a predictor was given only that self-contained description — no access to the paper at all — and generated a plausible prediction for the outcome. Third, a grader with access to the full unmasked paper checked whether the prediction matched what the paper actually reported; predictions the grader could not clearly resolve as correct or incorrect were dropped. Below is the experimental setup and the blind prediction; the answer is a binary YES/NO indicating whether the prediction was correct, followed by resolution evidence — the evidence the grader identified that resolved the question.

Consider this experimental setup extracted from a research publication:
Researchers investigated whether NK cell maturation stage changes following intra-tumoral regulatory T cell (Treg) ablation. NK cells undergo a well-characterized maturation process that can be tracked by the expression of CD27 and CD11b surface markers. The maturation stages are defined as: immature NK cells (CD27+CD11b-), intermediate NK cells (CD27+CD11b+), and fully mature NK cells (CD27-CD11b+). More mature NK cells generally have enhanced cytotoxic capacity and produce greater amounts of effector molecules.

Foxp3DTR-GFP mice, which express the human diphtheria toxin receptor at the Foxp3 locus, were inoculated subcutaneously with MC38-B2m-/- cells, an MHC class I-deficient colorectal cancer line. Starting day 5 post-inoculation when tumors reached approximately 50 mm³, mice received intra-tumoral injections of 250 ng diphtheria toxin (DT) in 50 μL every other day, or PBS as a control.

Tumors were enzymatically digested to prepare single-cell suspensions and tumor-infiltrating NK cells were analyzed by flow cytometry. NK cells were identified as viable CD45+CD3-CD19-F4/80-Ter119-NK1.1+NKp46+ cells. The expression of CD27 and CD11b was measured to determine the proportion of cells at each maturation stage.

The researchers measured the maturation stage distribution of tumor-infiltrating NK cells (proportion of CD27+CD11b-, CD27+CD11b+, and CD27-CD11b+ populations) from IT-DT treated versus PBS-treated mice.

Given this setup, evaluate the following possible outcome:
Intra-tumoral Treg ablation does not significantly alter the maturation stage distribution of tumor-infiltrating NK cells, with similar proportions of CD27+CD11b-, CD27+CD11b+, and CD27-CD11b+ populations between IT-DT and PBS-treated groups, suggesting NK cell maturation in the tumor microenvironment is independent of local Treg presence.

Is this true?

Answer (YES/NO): NO